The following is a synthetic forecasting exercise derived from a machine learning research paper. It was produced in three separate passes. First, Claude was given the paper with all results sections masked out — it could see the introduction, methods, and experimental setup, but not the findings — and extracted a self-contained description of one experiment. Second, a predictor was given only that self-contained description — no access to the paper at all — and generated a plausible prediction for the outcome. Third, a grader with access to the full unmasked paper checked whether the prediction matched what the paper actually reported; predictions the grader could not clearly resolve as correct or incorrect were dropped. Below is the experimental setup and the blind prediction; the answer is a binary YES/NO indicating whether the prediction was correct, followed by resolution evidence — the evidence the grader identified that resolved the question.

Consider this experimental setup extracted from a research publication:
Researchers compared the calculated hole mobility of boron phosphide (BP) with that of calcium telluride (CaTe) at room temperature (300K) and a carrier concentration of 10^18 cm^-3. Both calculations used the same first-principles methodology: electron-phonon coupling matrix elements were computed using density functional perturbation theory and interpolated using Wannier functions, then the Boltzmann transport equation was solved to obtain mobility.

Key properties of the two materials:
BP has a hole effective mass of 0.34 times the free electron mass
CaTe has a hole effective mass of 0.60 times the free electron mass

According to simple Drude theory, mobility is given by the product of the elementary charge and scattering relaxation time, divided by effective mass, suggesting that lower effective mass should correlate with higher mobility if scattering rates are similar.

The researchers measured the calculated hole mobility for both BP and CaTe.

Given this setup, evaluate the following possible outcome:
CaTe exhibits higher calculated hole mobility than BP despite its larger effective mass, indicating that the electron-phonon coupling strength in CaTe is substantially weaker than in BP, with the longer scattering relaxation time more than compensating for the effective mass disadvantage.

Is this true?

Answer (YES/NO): NO